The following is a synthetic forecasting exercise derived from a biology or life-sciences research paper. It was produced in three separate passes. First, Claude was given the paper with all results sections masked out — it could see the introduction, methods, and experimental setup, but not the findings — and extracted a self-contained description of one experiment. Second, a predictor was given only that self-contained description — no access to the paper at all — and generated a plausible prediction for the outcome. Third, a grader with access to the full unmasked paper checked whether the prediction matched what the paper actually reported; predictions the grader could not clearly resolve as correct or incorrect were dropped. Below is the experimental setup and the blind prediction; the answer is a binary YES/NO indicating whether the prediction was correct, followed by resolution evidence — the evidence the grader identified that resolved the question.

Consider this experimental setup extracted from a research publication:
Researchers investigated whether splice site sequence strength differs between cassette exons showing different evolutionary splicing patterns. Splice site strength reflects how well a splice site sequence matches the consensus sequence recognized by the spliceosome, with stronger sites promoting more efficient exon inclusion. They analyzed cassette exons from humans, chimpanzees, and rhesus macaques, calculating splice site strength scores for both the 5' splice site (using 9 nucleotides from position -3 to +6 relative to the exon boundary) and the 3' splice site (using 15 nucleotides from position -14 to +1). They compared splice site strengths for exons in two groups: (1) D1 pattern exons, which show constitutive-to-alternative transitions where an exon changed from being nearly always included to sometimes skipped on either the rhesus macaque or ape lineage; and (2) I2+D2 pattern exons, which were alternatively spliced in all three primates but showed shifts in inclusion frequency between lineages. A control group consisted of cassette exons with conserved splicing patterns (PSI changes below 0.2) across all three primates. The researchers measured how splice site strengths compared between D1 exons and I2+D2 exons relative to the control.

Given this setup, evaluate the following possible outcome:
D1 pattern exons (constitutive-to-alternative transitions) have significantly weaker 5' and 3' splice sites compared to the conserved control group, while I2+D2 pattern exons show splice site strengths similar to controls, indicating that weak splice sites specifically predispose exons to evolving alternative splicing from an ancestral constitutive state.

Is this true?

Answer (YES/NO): NO